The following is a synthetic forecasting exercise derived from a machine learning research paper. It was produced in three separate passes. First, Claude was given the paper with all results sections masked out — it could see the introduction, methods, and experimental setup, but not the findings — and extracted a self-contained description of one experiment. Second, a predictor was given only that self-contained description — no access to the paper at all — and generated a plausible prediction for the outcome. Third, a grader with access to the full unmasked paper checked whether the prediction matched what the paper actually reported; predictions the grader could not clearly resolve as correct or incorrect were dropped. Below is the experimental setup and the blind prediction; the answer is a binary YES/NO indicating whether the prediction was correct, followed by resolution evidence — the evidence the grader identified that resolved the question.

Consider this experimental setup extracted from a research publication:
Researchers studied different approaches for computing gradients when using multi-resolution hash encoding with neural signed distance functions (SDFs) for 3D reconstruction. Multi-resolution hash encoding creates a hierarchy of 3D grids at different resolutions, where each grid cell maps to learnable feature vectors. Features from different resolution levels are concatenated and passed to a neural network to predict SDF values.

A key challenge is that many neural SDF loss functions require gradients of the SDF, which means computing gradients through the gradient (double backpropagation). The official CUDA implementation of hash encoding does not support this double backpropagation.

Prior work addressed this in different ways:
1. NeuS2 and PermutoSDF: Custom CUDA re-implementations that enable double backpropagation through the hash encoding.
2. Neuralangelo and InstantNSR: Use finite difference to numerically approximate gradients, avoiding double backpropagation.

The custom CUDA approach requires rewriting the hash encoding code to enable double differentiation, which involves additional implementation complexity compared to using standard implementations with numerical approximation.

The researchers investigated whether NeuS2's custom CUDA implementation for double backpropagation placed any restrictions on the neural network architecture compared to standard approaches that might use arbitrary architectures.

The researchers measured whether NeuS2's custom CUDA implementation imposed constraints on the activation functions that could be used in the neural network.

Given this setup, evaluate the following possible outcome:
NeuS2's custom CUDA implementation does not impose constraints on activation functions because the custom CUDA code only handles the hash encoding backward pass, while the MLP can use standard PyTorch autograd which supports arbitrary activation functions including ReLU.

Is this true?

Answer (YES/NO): NO